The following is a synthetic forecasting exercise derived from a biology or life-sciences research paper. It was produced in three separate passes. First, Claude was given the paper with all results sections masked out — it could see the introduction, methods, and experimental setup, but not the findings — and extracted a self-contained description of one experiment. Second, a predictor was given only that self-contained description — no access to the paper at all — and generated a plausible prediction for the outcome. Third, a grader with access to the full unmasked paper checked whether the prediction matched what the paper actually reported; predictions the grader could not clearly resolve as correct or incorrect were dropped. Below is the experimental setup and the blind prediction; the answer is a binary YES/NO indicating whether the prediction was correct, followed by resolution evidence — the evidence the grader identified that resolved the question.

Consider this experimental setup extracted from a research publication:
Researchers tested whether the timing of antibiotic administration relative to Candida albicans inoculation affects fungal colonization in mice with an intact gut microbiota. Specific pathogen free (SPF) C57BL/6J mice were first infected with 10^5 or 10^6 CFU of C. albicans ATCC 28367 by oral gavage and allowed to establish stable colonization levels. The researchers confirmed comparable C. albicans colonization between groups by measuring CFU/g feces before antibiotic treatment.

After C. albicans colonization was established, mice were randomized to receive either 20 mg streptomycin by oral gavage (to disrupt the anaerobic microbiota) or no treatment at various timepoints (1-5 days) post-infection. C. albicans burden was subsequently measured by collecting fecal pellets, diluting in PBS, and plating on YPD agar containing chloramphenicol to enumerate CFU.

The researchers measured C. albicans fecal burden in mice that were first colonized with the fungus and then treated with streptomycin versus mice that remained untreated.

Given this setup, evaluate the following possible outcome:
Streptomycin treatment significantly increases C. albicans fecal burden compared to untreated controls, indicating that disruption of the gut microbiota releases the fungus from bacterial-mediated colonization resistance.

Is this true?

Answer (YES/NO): YES